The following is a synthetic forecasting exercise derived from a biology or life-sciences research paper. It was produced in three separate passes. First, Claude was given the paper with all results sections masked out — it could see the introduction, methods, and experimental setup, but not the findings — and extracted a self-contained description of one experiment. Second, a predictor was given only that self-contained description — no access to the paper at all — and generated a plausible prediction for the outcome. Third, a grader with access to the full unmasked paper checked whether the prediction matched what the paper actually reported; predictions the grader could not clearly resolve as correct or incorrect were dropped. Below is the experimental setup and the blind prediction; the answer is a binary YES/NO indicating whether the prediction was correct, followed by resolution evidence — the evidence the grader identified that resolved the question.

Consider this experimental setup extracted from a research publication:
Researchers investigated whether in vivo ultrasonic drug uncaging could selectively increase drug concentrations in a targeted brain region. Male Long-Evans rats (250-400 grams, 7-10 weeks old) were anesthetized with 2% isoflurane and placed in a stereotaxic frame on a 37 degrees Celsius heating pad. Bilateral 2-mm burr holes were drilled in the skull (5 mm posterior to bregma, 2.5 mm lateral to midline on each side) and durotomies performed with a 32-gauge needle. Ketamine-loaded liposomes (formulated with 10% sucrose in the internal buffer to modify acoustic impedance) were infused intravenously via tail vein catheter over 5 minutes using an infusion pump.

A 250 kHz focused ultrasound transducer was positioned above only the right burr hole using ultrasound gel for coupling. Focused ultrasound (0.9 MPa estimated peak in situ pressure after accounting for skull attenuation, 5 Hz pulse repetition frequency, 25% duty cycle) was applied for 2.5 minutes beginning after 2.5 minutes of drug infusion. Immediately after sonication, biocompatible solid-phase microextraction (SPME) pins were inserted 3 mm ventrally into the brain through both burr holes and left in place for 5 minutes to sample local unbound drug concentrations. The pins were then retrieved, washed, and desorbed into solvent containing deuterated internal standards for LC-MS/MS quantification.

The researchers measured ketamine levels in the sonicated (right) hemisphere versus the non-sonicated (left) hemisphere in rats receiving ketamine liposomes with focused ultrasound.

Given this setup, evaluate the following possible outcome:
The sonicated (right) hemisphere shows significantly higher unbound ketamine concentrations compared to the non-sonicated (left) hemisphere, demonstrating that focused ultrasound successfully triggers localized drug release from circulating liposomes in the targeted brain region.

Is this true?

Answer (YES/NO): YES